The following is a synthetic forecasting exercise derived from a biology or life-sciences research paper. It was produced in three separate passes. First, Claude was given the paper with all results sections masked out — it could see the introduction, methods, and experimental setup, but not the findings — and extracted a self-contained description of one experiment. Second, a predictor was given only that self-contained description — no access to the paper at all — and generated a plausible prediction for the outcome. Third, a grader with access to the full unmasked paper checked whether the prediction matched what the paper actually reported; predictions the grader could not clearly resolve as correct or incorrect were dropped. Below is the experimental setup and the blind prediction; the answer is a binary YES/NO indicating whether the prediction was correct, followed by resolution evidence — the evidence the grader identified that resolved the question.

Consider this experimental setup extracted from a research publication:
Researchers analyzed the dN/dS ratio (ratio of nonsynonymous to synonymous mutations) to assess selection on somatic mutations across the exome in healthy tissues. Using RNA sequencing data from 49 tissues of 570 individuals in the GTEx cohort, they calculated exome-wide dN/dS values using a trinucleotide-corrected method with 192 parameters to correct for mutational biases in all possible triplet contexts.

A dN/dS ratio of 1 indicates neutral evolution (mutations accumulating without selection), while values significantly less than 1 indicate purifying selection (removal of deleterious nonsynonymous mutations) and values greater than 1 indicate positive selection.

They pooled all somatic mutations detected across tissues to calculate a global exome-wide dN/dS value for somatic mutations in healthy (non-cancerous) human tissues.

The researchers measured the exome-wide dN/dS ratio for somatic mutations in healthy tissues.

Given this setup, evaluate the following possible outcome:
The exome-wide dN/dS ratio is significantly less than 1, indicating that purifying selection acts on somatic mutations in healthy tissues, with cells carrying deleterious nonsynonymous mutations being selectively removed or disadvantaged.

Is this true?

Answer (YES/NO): NO